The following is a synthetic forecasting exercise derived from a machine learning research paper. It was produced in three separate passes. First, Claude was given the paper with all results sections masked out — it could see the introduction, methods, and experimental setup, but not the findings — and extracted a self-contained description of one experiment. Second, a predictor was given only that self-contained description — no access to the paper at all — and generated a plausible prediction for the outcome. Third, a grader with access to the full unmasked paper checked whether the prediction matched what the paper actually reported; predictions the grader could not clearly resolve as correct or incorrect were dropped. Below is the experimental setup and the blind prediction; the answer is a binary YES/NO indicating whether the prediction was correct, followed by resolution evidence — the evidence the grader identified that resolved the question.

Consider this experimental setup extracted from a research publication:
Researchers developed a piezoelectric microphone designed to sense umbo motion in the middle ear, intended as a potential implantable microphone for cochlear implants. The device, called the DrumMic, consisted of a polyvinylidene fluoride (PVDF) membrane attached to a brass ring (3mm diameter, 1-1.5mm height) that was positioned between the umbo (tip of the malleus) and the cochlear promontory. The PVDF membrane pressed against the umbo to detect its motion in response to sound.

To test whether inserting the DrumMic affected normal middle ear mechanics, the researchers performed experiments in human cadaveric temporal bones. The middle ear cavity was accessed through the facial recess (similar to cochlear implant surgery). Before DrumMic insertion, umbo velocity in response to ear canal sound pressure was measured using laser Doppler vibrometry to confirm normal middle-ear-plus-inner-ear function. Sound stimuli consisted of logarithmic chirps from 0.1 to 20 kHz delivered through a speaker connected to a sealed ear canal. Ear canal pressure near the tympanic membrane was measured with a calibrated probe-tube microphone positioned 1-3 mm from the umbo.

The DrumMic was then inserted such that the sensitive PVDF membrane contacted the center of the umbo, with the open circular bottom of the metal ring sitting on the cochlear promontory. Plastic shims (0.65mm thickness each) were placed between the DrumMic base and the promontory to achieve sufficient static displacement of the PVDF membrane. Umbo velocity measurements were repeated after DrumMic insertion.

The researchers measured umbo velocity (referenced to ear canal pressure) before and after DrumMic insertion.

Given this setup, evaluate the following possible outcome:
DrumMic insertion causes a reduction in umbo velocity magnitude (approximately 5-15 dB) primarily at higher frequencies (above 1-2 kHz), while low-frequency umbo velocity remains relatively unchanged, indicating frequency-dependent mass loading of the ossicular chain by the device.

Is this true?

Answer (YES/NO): NO